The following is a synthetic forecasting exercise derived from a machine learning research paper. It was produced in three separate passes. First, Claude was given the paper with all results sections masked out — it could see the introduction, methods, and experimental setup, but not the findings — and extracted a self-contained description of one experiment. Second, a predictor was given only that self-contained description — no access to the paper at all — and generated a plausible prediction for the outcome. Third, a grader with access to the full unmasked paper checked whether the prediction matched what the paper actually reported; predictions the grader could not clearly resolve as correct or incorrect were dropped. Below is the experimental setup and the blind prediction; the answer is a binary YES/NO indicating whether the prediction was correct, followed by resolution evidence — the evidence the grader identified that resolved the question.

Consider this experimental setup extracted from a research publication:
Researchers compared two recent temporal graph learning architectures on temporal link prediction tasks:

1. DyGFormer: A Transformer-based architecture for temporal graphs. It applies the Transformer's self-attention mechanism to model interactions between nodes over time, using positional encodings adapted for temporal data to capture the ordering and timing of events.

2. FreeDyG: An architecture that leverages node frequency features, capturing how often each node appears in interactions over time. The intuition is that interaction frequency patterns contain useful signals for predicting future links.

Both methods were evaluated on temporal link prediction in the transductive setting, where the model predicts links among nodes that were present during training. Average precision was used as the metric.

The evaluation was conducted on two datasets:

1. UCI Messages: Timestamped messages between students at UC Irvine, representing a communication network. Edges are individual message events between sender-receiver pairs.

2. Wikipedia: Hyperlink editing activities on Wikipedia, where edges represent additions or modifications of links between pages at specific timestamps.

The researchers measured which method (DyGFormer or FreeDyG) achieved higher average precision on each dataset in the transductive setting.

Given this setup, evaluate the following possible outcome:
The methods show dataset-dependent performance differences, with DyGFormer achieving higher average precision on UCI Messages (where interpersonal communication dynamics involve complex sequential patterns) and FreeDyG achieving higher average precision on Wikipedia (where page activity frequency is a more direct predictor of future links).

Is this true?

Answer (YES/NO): NO